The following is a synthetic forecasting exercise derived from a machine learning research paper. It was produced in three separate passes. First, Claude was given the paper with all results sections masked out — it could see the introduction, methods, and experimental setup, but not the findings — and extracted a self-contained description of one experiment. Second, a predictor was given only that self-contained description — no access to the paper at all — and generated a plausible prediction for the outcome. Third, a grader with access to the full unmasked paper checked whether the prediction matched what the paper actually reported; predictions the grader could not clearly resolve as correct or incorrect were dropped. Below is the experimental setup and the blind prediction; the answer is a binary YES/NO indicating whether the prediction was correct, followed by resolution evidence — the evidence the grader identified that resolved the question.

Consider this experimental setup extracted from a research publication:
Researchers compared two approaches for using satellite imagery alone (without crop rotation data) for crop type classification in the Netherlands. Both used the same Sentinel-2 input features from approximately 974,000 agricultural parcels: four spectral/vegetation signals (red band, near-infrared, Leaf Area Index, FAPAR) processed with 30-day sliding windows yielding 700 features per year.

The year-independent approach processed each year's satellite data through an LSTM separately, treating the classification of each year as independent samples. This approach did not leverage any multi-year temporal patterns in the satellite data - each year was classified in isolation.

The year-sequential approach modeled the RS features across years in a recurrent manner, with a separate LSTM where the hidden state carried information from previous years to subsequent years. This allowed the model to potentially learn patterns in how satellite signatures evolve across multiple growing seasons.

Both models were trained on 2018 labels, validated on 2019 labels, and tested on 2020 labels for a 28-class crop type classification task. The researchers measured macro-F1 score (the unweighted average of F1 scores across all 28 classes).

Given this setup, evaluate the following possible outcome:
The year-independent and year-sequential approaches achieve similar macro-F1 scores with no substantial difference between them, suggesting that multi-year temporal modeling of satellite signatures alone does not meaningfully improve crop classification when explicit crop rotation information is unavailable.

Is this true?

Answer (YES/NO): YES